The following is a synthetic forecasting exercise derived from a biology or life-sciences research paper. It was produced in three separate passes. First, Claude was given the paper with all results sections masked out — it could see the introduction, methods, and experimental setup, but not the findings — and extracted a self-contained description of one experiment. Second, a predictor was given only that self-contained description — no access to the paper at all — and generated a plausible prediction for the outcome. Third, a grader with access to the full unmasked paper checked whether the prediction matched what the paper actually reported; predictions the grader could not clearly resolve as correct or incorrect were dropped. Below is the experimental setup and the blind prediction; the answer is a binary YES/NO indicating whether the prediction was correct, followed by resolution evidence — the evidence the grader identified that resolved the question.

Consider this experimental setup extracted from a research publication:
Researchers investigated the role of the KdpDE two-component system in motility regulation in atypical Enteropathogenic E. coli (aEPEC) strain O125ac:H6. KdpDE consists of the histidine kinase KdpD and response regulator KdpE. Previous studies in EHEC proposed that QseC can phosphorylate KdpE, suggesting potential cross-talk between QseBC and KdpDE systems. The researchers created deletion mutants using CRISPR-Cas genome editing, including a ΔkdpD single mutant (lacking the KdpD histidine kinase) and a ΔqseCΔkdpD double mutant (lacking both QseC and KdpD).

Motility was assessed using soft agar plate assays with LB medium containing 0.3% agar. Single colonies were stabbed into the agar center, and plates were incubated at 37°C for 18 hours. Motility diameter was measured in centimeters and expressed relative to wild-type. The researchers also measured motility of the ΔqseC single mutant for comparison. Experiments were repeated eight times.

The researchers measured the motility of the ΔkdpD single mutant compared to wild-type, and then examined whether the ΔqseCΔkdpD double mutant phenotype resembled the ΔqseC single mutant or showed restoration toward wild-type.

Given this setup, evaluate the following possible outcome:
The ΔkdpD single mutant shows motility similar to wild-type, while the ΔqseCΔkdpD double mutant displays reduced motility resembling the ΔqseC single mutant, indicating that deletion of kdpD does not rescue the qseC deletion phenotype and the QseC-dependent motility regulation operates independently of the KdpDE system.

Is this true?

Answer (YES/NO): NO